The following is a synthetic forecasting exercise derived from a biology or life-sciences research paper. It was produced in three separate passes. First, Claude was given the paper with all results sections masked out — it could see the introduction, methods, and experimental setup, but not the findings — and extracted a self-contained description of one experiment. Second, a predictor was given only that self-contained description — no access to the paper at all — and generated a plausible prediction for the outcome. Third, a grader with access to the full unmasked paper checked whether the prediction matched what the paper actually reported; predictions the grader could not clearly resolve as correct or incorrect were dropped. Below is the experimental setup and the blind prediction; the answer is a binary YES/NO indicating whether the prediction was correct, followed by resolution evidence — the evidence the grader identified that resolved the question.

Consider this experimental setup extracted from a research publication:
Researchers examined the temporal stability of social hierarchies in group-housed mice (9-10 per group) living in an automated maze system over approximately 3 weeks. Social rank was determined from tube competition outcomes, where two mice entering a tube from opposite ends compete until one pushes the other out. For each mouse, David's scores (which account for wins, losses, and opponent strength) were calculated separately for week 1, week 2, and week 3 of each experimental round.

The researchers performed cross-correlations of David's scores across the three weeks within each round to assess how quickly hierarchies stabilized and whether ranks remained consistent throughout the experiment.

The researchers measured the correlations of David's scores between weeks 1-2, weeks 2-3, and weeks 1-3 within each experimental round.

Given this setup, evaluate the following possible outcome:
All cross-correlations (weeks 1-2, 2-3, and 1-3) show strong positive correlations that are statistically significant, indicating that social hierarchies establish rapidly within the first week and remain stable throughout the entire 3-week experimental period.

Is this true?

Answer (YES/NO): YES